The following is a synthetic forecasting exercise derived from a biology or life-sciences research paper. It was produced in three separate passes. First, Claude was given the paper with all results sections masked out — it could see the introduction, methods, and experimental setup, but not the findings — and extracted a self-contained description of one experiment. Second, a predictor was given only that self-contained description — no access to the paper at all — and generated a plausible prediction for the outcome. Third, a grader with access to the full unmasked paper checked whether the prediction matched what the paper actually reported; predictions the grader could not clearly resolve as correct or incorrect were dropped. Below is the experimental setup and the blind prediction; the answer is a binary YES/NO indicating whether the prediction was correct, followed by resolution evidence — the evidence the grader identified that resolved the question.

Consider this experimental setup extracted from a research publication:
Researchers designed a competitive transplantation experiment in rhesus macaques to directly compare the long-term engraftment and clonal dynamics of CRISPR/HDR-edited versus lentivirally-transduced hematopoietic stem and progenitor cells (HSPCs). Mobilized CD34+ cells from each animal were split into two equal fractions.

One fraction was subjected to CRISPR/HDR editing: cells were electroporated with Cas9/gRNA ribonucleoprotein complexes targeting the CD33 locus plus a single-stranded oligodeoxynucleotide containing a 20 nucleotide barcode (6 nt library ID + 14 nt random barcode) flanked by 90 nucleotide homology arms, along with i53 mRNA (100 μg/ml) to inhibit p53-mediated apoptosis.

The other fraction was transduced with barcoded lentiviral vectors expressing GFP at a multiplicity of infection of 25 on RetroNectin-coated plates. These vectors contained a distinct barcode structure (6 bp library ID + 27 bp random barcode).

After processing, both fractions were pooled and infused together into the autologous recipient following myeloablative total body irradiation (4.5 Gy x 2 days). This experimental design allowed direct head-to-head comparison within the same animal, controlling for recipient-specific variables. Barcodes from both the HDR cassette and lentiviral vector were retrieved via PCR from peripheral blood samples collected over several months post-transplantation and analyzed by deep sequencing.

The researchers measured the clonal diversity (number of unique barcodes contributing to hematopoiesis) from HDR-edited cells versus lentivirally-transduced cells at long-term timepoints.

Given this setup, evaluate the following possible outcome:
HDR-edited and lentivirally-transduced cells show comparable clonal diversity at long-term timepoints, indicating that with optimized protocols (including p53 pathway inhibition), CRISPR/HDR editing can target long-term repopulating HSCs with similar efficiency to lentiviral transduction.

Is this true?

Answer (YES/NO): NO